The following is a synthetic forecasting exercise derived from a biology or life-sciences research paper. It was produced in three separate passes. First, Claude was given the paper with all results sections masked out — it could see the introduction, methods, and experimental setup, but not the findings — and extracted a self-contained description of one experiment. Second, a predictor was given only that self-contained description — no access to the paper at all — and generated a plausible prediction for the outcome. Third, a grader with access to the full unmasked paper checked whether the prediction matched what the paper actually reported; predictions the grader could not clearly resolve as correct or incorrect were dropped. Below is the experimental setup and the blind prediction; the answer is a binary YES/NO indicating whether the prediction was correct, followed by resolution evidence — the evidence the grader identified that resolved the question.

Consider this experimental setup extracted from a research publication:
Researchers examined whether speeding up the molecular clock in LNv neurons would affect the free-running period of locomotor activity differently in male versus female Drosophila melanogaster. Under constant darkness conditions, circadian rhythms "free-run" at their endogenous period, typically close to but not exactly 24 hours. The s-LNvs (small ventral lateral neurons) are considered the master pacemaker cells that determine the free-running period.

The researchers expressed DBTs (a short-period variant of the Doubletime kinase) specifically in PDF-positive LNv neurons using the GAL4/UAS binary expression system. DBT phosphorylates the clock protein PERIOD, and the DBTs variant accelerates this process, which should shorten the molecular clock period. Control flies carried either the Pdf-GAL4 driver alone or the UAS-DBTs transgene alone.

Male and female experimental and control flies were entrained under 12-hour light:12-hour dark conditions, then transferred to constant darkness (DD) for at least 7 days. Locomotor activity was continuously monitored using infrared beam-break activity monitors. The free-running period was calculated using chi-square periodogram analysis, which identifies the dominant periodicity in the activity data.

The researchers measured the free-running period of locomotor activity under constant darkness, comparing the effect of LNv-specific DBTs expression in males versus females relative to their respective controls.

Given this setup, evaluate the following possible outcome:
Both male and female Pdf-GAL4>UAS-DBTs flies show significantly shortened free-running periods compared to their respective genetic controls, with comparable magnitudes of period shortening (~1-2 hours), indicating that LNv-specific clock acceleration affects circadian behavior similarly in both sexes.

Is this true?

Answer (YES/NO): NO